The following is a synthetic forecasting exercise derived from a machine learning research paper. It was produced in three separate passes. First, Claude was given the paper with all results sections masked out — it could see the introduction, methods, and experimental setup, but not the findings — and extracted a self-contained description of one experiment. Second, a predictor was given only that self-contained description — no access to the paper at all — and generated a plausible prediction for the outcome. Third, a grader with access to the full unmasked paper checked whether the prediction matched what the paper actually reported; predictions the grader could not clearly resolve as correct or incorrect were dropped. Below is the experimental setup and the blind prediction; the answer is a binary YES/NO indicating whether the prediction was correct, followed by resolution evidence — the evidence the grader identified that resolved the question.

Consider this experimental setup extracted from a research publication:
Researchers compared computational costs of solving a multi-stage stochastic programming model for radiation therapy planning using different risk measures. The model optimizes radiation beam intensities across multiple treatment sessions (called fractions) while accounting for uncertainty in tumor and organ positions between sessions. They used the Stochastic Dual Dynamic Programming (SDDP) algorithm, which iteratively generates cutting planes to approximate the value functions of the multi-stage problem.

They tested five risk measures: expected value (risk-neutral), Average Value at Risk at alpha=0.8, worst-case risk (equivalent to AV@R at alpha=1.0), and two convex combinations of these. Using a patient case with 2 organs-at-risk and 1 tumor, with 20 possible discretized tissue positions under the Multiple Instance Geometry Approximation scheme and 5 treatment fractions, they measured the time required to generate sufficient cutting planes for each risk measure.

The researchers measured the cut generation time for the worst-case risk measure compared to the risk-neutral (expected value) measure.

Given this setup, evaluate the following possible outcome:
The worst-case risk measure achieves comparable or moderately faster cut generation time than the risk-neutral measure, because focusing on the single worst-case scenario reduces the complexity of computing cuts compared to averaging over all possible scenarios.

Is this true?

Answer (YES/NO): NO